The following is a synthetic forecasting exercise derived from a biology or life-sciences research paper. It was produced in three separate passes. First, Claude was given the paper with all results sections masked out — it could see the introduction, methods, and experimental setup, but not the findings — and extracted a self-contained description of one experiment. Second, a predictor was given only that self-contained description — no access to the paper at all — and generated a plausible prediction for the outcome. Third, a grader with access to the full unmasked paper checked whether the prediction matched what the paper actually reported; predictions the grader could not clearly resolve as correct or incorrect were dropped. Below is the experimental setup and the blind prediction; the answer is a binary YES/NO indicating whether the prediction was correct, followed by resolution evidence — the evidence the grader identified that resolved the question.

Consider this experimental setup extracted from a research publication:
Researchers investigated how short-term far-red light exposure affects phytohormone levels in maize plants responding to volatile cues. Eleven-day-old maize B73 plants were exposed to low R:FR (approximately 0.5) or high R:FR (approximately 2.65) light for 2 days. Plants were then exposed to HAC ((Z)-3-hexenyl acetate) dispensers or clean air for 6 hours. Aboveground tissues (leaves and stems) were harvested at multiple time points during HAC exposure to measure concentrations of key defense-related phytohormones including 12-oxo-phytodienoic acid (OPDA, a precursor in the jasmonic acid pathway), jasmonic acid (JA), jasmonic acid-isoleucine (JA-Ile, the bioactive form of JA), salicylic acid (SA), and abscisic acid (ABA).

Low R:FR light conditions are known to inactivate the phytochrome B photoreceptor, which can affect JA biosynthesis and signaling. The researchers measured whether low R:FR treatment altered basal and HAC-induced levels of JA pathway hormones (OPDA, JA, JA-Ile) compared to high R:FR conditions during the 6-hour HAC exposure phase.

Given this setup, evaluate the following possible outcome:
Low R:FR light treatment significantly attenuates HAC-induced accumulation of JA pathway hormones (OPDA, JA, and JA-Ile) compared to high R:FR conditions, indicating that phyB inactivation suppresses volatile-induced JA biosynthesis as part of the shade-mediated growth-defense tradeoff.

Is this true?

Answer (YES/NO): NO